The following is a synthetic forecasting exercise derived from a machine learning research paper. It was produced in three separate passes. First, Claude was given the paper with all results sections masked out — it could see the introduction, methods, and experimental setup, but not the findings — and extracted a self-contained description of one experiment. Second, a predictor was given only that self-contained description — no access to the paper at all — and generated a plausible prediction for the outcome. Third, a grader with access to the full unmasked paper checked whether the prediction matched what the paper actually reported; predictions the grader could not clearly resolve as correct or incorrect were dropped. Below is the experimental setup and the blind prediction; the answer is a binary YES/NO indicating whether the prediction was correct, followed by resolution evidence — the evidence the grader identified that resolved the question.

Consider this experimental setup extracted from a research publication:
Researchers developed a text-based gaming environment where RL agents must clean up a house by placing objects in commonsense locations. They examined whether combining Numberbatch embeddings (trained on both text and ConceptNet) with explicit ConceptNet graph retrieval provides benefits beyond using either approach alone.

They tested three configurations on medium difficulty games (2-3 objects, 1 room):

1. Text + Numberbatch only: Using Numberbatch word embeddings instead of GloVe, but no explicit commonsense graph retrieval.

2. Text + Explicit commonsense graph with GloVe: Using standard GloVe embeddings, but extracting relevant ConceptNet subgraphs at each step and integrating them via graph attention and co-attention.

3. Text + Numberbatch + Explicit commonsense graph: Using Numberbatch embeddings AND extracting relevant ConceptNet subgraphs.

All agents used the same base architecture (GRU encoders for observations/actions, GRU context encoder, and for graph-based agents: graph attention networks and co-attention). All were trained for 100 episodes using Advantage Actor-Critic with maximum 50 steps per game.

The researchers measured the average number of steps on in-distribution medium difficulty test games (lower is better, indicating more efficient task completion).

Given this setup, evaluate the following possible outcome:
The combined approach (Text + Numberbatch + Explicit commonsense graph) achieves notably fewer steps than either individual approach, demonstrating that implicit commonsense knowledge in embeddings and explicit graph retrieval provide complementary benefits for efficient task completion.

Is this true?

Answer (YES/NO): NO